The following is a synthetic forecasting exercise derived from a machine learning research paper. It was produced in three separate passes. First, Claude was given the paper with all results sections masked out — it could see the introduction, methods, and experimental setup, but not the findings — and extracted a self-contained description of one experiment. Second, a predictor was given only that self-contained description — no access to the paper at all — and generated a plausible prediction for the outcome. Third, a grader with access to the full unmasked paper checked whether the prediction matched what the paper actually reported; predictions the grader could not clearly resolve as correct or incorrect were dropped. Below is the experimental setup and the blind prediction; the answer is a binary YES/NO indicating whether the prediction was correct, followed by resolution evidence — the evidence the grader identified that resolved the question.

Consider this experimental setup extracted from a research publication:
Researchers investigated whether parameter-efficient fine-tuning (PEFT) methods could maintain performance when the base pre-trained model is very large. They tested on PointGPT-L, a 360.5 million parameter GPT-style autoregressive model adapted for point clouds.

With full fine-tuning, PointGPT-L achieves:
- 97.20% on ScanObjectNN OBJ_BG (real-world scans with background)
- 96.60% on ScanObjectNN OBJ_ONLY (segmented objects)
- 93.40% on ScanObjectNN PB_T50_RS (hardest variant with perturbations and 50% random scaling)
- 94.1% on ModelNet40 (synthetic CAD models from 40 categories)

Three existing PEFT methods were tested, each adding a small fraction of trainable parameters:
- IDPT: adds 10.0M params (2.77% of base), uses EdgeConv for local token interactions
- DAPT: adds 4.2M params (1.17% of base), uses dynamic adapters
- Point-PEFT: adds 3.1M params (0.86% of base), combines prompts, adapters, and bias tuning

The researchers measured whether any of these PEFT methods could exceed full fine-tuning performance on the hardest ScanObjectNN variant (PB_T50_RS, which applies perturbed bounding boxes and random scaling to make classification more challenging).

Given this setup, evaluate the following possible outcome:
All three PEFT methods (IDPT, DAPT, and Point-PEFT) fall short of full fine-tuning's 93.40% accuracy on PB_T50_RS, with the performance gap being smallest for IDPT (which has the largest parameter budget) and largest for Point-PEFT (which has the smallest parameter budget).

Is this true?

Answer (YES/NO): NO